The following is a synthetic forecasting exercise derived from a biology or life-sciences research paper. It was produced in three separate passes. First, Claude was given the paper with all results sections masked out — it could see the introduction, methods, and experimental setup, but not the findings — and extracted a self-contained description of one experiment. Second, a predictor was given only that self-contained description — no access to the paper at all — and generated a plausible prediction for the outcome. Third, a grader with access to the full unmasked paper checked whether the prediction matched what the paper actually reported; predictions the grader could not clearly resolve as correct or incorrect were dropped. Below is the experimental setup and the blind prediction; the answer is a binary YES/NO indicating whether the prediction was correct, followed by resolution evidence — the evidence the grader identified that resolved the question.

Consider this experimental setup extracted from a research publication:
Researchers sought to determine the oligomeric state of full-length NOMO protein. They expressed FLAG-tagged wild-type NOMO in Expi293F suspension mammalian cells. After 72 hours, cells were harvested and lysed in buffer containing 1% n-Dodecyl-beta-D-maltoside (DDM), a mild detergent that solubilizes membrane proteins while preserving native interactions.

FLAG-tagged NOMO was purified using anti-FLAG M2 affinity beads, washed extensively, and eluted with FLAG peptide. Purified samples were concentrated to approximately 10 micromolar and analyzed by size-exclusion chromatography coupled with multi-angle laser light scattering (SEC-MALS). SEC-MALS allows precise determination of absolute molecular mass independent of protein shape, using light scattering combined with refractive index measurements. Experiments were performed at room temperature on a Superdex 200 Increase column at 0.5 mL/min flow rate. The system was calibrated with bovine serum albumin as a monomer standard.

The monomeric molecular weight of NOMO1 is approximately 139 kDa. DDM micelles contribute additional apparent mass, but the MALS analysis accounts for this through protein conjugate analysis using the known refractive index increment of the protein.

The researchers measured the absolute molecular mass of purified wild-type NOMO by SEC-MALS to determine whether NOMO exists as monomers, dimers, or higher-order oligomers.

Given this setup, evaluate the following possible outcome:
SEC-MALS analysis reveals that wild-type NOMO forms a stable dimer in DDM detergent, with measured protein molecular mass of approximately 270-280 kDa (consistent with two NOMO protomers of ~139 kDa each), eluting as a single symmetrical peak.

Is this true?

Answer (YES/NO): NO